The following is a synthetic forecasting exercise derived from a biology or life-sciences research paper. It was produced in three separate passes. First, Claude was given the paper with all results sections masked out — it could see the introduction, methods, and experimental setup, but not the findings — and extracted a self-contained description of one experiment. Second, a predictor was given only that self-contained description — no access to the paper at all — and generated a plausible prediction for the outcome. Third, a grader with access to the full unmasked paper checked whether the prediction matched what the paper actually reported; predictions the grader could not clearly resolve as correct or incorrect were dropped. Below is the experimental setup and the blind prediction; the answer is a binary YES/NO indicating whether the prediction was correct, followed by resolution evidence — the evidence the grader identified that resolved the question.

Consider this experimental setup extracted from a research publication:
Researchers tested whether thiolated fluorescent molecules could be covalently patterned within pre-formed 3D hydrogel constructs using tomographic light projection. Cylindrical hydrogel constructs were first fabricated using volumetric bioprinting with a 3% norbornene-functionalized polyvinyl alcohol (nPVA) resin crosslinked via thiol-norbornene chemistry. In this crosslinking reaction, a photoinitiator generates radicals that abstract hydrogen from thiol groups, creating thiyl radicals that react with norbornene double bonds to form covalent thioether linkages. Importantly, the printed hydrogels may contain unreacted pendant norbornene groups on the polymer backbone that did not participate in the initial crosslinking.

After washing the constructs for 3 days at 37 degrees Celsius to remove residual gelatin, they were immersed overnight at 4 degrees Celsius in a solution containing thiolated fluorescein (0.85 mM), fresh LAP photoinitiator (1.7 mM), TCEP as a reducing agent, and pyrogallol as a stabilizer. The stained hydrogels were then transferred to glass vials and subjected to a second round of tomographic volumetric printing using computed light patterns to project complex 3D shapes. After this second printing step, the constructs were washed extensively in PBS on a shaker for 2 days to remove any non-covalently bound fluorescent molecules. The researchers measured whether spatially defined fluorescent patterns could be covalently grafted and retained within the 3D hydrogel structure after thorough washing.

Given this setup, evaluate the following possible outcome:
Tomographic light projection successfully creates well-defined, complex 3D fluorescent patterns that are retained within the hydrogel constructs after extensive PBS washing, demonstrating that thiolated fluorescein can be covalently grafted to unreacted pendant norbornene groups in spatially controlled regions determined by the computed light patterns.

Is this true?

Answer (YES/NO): YES